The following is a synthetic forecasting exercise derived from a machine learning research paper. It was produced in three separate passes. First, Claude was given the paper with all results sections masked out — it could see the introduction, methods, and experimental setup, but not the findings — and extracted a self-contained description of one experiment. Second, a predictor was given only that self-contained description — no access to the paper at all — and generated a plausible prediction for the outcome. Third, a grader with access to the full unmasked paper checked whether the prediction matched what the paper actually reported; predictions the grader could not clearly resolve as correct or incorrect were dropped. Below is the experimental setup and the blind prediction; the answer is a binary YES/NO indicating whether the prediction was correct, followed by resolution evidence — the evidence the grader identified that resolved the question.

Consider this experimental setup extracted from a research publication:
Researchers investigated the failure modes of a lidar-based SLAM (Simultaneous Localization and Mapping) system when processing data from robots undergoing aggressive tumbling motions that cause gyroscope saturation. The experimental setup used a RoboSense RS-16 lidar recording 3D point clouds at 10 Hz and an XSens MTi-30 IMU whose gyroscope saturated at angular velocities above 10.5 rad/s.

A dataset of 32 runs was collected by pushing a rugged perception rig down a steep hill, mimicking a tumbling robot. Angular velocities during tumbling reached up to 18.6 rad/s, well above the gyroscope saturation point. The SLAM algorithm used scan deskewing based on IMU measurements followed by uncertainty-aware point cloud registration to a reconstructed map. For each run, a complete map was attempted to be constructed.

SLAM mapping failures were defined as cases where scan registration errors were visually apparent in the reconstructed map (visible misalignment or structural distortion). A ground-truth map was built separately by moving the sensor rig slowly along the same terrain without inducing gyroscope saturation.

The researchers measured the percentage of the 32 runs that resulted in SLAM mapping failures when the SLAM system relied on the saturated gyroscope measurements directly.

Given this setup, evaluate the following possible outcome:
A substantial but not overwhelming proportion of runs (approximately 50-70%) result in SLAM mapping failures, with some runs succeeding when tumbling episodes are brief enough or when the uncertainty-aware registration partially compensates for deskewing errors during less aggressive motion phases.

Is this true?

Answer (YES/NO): NO